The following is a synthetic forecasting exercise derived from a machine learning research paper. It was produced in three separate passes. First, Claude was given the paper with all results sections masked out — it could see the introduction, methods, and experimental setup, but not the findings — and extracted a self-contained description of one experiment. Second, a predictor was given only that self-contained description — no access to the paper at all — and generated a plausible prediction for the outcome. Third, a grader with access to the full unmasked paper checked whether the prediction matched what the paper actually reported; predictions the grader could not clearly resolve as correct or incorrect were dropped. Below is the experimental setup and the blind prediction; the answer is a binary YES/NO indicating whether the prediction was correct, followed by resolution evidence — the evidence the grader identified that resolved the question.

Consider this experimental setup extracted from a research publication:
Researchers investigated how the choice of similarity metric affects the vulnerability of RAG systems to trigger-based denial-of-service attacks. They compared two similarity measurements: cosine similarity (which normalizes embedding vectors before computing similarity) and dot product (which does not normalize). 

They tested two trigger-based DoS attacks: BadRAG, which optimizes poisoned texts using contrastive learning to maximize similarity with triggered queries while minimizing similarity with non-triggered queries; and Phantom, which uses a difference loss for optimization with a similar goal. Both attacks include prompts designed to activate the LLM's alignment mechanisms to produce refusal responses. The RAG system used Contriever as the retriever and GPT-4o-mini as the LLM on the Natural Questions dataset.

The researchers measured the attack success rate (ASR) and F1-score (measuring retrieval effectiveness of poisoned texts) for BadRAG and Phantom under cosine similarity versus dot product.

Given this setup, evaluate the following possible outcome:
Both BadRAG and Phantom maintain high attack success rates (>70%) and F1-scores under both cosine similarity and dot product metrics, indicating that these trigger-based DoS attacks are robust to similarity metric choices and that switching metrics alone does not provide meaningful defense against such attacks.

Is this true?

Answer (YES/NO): NO